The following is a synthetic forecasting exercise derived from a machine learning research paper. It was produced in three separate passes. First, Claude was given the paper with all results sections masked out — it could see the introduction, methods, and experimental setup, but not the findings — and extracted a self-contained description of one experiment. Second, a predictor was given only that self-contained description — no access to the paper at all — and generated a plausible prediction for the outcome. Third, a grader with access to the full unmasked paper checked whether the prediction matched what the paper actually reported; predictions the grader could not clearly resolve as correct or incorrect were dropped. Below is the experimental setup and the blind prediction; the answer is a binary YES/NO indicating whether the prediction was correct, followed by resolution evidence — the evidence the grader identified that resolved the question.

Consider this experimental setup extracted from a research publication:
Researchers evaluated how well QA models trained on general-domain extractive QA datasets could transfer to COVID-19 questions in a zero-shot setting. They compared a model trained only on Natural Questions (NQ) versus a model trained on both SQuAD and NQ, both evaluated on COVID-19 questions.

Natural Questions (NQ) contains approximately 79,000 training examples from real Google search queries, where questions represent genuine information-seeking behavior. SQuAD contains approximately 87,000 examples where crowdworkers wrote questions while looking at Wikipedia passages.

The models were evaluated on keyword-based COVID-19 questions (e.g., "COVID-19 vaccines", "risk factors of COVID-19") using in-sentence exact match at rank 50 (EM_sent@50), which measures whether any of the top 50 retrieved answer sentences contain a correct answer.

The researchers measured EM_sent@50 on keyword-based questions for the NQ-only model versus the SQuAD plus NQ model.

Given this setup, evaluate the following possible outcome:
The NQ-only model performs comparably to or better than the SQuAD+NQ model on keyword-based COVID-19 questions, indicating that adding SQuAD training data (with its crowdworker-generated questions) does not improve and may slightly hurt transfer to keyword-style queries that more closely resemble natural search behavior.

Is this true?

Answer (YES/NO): YES